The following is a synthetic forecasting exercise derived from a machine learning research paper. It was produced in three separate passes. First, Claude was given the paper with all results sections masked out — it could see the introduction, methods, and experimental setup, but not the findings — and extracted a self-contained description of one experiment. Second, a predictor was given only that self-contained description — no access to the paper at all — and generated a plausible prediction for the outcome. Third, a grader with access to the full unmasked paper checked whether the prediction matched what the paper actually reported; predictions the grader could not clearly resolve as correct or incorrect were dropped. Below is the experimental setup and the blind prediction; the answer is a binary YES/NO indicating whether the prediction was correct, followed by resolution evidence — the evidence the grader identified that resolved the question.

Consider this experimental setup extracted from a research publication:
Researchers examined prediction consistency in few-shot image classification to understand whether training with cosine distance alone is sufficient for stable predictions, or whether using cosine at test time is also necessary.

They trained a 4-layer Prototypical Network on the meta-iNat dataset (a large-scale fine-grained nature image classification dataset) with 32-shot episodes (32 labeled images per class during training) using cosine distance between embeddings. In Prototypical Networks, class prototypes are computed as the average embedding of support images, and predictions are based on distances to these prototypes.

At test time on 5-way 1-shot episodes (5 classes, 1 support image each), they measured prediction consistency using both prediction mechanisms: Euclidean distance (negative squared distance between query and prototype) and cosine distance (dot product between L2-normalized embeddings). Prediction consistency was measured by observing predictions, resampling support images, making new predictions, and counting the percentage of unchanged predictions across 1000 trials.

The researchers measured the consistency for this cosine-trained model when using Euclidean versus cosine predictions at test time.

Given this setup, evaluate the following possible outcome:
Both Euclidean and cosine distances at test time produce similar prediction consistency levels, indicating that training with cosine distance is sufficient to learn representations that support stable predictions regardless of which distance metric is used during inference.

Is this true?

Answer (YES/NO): NO